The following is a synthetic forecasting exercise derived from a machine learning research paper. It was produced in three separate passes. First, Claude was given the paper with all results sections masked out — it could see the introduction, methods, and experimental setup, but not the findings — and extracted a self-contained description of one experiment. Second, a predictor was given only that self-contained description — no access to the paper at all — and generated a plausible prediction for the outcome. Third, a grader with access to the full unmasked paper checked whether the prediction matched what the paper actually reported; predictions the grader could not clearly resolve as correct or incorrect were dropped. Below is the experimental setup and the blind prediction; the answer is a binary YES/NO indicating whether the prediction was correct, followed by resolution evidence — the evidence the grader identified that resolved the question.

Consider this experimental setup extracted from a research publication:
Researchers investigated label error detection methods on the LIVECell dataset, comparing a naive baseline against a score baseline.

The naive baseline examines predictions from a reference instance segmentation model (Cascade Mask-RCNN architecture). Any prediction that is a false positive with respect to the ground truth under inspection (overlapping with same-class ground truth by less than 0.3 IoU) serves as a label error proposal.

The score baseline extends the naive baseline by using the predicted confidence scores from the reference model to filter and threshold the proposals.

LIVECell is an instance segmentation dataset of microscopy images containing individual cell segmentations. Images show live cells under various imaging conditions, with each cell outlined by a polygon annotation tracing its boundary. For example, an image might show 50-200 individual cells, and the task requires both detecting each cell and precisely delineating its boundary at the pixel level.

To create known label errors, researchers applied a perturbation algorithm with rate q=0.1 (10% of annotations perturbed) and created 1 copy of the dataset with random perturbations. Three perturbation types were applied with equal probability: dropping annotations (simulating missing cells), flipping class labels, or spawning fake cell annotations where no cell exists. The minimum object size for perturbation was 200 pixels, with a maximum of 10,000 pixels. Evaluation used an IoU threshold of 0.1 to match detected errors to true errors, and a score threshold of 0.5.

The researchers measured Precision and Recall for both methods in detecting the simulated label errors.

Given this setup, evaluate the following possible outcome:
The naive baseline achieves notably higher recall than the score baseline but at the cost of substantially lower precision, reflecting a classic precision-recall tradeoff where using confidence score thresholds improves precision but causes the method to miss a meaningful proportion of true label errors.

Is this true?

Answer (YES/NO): YES